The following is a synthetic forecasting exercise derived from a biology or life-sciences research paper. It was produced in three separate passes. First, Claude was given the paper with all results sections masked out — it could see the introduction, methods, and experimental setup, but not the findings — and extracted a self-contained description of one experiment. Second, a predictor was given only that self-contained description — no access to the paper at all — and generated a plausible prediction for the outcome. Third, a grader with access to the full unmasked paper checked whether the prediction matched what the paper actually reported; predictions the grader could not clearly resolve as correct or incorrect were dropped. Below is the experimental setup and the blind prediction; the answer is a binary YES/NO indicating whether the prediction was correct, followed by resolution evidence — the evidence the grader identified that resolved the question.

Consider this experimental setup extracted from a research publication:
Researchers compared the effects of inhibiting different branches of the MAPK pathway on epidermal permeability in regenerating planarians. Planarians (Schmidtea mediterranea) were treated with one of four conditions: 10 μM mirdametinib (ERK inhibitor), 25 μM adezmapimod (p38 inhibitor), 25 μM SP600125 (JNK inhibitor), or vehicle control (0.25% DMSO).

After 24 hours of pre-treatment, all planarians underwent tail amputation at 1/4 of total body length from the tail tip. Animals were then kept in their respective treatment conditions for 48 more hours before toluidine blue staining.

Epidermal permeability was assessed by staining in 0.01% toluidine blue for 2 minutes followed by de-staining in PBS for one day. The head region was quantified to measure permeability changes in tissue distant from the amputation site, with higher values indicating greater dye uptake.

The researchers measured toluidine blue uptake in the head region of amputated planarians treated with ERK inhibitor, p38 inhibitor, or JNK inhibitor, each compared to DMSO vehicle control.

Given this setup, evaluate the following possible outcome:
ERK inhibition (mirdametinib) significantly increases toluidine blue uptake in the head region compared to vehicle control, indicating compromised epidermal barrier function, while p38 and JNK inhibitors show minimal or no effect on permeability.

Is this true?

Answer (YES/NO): NO